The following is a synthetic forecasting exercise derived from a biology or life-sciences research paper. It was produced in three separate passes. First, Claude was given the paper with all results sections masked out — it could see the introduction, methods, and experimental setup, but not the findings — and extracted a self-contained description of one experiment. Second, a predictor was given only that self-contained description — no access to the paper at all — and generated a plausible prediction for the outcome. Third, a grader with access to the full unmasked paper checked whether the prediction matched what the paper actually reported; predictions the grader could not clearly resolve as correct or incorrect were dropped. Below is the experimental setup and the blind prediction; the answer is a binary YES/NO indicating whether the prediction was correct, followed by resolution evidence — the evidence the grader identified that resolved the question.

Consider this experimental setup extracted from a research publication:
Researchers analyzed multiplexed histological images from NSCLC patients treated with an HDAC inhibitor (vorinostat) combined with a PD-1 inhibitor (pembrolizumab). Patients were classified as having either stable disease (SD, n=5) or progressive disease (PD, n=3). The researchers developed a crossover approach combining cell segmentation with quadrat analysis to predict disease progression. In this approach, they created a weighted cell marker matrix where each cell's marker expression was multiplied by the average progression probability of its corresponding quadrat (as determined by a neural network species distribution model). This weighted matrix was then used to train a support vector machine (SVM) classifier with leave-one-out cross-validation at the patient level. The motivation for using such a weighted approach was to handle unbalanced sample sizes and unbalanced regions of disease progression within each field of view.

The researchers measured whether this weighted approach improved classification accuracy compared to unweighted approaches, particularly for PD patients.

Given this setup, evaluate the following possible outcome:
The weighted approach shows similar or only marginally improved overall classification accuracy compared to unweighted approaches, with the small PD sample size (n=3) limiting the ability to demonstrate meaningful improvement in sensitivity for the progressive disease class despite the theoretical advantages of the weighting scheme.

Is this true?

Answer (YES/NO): YES